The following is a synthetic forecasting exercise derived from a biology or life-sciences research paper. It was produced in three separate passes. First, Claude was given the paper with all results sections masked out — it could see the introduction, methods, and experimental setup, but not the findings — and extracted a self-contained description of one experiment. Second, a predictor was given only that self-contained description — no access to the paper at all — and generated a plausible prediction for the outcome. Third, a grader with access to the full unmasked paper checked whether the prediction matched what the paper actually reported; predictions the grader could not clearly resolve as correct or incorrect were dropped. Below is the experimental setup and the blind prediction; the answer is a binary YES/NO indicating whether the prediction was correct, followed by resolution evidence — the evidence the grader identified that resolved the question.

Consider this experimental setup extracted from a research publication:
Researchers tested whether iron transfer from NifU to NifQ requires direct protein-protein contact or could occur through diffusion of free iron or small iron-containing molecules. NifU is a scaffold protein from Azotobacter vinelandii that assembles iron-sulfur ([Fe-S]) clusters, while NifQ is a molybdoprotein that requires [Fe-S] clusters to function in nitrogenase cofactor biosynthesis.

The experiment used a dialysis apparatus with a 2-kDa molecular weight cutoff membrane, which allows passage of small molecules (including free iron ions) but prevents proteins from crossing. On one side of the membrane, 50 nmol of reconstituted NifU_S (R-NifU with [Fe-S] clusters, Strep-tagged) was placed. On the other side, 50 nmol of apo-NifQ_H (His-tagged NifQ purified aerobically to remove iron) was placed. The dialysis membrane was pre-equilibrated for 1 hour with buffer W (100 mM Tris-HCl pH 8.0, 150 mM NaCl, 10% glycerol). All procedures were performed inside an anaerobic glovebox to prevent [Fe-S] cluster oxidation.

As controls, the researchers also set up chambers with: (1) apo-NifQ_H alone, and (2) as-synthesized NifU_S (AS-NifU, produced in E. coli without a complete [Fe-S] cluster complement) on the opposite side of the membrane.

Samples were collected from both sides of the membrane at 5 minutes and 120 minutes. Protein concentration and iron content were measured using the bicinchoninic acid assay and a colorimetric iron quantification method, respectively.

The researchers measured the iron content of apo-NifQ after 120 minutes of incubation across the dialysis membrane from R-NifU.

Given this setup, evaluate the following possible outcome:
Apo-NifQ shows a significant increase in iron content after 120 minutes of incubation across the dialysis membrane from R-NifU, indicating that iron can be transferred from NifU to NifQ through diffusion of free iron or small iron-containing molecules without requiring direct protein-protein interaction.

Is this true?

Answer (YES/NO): NO